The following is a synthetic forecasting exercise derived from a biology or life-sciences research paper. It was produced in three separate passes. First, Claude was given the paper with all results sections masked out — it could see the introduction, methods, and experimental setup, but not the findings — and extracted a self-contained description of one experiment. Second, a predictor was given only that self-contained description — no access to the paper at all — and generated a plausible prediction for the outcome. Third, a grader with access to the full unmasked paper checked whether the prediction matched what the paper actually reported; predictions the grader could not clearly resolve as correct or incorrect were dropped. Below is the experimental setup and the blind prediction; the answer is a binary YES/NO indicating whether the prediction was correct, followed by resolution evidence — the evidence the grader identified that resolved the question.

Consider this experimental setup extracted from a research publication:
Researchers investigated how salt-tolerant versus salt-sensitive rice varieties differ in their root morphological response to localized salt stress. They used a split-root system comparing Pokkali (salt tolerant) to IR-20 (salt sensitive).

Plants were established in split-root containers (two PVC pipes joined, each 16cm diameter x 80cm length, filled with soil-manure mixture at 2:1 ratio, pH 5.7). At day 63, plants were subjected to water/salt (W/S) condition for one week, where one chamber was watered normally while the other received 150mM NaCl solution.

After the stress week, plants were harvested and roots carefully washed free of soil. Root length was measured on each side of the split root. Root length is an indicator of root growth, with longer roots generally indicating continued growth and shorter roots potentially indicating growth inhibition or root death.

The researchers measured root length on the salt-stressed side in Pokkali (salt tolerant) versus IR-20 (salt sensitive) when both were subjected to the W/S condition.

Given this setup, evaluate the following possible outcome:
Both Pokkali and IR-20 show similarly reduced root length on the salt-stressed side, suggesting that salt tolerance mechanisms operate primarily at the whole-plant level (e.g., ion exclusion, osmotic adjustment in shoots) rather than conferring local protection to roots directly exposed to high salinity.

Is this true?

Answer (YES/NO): NO